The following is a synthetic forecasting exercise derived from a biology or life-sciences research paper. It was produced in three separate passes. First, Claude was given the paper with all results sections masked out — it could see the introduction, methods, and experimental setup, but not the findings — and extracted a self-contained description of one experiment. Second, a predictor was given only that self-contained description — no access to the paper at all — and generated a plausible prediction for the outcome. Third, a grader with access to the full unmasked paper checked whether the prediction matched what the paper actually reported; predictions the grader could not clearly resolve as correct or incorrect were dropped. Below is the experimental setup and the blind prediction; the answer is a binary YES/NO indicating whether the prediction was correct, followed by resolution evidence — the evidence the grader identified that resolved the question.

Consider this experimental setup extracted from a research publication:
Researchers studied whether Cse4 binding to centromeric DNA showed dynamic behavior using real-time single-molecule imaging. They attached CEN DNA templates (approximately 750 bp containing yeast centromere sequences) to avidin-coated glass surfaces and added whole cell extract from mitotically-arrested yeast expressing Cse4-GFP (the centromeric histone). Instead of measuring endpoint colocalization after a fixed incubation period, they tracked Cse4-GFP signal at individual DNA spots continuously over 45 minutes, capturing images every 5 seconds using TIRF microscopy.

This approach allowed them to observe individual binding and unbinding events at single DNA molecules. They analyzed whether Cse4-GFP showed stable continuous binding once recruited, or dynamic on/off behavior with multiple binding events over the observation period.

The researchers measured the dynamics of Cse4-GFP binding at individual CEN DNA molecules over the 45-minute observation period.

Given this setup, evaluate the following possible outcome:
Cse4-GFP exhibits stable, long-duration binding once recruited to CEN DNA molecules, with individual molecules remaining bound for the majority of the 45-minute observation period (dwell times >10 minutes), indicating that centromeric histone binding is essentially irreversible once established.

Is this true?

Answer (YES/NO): NO